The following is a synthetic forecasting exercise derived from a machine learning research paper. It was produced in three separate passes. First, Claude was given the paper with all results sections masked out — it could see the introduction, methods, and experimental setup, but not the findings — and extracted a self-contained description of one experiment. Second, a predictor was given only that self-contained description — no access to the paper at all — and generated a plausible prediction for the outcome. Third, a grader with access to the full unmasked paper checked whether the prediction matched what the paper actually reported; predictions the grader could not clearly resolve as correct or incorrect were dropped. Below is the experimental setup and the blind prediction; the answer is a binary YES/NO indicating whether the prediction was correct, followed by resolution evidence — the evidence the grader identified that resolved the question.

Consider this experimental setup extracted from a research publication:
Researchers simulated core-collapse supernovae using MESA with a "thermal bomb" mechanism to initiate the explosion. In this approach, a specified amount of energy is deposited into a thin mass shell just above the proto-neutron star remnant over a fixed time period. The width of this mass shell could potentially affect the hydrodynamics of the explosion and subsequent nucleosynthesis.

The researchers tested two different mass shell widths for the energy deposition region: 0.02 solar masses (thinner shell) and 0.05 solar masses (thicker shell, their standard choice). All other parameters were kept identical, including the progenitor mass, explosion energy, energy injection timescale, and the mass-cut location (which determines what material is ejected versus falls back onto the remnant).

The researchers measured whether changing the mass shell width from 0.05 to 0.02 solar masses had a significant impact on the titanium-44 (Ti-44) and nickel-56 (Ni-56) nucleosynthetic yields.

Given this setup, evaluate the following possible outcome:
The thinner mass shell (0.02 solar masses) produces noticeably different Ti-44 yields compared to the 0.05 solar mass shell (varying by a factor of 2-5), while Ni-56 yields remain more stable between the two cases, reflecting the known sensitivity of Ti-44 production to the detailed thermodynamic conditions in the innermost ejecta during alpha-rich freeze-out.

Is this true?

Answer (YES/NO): NO